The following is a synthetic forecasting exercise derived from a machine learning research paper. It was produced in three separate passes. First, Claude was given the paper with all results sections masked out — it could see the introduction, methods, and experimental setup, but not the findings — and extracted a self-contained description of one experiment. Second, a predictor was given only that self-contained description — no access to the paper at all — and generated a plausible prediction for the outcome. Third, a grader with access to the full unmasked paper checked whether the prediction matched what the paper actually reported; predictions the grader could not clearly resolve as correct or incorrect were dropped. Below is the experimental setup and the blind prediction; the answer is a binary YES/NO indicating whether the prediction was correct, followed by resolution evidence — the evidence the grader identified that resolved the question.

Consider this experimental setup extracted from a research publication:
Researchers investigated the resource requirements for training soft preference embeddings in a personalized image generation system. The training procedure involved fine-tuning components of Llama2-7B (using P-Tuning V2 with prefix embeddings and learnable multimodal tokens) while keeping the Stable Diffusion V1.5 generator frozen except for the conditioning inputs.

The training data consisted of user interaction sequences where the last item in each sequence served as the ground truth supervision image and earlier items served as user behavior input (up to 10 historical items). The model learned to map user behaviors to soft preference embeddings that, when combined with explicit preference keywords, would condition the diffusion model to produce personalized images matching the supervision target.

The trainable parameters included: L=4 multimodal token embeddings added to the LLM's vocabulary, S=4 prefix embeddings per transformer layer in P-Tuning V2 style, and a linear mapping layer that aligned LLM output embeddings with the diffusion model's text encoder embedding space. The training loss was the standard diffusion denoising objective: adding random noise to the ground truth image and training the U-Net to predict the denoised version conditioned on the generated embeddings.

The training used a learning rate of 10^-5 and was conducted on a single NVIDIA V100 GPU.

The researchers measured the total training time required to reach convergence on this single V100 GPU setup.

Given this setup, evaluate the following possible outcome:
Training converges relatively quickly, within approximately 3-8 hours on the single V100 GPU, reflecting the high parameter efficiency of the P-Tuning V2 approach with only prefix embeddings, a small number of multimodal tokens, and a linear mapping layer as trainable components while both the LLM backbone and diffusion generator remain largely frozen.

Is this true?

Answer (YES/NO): NO